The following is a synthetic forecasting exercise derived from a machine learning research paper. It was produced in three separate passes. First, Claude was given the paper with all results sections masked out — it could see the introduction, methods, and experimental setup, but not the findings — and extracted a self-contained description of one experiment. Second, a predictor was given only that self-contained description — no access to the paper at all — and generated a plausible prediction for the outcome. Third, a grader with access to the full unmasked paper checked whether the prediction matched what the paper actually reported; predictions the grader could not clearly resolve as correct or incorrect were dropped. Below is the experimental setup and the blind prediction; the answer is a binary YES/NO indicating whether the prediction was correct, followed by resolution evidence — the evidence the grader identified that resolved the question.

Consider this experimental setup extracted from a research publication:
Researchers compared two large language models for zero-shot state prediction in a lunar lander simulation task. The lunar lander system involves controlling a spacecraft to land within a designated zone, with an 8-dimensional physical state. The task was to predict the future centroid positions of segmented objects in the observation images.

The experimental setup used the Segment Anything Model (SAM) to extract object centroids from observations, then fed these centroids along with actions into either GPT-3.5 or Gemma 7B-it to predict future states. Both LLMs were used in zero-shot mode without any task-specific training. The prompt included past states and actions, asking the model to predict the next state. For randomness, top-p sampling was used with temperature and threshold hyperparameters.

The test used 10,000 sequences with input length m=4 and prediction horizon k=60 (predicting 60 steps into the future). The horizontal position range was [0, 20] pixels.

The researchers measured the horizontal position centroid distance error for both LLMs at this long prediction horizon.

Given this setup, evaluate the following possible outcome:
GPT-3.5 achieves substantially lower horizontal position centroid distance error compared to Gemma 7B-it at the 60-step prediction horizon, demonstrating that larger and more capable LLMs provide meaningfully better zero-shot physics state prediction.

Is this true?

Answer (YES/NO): NO